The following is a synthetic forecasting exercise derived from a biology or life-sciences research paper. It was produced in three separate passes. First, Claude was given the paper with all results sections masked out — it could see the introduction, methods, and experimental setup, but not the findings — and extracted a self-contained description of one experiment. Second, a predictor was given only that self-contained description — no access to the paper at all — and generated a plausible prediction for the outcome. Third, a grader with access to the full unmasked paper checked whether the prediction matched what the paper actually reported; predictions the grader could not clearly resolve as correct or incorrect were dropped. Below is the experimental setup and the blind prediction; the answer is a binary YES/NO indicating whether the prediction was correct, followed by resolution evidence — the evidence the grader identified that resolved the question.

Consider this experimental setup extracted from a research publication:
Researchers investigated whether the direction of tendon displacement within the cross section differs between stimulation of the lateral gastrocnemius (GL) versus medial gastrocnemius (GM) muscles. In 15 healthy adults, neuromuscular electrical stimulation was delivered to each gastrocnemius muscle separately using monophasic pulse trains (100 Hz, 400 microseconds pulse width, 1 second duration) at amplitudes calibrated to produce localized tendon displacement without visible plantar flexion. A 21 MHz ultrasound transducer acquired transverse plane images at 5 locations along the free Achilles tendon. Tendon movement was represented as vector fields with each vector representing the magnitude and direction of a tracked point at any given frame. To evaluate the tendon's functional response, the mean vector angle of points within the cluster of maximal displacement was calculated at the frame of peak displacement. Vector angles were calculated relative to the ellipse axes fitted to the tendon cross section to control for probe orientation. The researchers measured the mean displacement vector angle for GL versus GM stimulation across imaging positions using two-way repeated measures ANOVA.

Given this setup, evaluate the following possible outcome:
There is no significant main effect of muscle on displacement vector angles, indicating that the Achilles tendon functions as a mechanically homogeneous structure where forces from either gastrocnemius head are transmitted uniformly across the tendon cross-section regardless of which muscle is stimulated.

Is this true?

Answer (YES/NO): NO